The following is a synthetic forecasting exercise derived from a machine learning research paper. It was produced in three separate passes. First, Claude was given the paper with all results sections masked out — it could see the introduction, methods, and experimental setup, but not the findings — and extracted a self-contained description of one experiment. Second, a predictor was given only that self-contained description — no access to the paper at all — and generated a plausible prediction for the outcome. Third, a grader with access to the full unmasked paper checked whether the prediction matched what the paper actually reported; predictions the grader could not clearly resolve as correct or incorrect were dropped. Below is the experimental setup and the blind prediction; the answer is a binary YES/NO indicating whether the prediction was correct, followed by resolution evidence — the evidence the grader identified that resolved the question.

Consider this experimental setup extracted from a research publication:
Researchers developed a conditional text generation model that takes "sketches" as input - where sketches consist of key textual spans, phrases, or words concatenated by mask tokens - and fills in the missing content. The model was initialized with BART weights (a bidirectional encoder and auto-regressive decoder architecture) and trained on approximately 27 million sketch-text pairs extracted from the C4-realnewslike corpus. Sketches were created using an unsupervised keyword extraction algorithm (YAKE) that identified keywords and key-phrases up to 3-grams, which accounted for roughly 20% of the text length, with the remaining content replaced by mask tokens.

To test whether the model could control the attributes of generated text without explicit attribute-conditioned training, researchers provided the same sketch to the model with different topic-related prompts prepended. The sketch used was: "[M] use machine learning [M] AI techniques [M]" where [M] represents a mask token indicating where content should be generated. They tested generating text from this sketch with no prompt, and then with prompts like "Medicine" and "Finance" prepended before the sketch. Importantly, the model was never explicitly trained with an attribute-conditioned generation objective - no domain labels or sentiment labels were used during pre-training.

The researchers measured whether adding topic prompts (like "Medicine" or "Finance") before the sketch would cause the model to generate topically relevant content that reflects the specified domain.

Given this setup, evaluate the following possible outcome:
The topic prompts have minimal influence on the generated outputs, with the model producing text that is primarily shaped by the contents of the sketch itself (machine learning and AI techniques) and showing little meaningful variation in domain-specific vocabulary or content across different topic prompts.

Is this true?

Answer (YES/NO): NO